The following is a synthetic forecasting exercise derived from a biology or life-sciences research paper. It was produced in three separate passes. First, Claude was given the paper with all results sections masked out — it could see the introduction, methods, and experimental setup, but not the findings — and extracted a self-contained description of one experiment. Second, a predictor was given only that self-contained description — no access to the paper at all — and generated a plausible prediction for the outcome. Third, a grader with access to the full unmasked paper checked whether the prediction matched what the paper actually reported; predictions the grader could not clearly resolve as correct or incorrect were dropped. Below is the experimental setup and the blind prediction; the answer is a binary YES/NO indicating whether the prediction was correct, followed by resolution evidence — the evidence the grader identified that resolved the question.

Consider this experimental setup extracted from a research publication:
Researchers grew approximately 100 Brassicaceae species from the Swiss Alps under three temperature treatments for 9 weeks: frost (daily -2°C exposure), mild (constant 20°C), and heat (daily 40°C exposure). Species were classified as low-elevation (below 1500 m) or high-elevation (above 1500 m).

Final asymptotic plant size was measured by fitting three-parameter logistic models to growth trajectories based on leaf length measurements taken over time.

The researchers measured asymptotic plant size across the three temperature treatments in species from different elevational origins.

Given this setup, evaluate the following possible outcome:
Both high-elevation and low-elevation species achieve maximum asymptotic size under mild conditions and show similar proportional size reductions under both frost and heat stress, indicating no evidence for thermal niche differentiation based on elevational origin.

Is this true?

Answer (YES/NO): NO